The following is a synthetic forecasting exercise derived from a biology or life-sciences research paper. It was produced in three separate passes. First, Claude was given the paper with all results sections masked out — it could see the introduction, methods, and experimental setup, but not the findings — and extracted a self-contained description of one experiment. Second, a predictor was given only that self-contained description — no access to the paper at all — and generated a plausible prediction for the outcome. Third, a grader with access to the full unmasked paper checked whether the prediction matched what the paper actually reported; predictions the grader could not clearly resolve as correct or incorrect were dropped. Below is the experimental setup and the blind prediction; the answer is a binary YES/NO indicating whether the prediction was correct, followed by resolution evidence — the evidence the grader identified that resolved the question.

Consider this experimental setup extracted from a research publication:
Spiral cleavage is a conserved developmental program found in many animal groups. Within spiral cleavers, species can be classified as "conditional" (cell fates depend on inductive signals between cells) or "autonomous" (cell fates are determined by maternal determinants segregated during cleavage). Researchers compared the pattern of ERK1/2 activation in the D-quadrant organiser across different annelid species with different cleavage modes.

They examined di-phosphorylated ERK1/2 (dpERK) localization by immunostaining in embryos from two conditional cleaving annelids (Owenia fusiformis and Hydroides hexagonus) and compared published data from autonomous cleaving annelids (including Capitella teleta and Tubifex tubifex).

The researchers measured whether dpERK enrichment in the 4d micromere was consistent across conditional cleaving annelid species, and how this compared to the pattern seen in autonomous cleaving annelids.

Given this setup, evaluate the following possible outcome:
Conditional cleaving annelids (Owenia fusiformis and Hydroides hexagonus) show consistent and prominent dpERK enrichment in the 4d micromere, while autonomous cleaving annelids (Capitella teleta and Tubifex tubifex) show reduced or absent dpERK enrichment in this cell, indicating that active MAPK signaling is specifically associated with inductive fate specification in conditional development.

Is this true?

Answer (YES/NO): YES